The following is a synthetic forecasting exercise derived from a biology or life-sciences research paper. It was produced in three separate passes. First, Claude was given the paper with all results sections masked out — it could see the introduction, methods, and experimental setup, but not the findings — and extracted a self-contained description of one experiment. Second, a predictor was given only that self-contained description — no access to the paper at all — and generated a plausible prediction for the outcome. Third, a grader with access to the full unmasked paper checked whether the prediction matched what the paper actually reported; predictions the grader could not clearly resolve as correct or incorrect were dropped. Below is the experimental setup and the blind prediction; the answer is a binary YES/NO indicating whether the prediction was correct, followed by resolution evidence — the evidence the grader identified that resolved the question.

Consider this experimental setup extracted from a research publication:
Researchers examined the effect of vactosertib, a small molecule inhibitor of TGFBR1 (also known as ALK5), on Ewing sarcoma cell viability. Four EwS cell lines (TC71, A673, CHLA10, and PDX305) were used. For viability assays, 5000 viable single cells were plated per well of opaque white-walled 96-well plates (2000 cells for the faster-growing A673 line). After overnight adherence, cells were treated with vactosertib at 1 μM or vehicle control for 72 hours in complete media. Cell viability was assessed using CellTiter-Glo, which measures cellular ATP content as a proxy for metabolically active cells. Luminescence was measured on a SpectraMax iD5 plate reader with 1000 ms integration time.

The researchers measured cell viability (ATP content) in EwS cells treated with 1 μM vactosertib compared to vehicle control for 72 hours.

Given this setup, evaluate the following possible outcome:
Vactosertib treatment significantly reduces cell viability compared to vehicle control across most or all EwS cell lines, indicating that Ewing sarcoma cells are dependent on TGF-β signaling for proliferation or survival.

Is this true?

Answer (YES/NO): NO